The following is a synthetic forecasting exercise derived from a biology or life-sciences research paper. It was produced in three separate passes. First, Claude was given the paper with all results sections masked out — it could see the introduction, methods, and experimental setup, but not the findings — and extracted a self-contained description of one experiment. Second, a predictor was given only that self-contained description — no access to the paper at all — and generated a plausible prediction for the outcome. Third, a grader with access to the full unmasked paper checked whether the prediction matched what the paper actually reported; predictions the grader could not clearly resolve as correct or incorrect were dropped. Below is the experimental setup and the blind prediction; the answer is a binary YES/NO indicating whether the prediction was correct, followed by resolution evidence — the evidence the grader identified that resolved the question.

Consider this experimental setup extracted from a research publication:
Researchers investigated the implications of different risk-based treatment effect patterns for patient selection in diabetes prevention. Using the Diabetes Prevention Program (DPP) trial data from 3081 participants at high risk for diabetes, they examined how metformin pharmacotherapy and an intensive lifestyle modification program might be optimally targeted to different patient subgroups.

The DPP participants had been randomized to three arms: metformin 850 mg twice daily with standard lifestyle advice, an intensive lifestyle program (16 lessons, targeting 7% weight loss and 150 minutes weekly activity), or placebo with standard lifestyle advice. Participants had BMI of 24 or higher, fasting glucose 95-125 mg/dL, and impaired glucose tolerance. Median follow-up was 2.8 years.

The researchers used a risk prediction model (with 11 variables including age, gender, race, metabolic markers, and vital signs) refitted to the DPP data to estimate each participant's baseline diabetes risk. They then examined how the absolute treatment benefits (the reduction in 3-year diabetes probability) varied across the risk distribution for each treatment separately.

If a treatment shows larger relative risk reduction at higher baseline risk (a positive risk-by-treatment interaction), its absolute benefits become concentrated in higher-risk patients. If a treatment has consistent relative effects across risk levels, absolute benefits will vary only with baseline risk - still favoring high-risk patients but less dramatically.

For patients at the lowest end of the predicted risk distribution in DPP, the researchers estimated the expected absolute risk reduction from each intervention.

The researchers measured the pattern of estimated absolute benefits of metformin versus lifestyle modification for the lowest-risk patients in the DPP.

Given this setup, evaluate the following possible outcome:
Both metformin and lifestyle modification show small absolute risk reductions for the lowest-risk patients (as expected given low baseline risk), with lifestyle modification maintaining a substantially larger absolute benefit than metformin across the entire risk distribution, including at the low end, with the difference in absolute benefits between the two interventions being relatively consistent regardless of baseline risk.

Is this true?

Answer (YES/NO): NO